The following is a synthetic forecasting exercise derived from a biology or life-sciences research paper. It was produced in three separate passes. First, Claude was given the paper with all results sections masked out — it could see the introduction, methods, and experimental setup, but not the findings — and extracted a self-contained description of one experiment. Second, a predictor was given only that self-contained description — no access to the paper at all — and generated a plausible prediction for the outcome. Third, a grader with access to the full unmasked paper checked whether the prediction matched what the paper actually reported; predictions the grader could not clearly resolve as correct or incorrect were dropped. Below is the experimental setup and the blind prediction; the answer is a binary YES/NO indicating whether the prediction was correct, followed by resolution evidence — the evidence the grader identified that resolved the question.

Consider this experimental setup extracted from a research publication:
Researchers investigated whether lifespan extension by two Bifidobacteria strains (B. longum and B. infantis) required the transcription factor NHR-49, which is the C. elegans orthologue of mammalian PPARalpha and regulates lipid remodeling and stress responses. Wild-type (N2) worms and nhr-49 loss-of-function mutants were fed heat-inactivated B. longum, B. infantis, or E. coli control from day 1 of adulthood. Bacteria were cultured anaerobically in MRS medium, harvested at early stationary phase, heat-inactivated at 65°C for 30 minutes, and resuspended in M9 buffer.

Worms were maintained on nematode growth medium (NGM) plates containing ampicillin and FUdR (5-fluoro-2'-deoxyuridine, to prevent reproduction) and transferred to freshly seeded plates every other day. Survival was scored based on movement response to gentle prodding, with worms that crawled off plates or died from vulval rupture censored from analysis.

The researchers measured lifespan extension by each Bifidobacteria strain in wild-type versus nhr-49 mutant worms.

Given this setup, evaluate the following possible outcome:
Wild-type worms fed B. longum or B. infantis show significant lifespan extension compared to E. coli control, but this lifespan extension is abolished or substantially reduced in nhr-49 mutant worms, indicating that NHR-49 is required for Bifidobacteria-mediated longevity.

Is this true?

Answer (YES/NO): NO